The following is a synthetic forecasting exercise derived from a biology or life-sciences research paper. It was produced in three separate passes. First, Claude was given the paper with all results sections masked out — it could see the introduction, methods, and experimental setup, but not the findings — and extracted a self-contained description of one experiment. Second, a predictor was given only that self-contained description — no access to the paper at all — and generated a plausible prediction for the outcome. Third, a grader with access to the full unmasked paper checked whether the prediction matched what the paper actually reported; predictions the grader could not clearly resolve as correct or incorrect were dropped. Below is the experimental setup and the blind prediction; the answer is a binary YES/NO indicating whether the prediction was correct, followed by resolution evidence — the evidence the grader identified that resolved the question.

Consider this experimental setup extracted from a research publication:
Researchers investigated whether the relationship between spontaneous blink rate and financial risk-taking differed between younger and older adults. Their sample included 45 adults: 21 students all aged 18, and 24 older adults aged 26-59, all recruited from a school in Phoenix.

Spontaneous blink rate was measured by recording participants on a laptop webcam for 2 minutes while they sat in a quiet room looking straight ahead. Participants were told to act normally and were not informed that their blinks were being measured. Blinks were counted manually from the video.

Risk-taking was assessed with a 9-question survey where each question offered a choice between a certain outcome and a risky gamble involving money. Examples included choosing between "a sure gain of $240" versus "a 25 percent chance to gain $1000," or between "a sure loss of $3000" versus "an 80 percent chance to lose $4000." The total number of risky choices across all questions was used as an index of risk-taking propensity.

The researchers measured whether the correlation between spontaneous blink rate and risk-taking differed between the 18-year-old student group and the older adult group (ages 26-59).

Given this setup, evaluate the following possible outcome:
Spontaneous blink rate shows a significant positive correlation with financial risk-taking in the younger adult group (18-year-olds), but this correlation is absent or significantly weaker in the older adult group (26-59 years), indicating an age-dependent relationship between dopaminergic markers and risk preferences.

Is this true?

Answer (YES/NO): NO